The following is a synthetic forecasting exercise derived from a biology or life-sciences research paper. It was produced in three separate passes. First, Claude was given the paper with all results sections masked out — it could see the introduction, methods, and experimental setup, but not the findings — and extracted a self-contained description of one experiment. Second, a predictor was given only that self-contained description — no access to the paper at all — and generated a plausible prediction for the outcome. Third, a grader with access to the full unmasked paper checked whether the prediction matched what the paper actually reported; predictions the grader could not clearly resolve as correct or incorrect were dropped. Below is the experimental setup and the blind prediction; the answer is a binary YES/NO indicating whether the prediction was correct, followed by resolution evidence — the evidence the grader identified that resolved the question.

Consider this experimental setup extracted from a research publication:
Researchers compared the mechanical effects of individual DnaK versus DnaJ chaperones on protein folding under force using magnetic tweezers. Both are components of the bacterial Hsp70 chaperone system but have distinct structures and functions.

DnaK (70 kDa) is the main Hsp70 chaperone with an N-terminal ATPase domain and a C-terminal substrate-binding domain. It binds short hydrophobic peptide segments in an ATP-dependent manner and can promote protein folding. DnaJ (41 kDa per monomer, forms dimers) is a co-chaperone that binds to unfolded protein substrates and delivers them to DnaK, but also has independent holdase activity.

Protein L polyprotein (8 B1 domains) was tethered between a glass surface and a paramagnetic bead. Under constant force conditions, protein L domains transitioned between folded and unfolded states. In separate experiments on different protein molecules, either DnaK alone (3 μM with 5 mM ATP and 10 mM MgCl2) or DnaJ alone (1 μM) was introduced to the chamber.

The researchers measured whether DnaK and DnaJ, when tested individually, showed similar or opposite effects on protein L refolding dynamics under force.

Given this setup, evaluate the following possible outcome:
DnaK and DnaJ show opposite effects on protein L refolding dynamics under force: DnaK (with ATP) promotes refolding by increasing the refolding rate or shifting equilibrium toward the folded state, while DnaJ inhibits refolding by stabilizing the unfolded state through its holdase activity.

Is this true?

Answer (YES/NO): NO